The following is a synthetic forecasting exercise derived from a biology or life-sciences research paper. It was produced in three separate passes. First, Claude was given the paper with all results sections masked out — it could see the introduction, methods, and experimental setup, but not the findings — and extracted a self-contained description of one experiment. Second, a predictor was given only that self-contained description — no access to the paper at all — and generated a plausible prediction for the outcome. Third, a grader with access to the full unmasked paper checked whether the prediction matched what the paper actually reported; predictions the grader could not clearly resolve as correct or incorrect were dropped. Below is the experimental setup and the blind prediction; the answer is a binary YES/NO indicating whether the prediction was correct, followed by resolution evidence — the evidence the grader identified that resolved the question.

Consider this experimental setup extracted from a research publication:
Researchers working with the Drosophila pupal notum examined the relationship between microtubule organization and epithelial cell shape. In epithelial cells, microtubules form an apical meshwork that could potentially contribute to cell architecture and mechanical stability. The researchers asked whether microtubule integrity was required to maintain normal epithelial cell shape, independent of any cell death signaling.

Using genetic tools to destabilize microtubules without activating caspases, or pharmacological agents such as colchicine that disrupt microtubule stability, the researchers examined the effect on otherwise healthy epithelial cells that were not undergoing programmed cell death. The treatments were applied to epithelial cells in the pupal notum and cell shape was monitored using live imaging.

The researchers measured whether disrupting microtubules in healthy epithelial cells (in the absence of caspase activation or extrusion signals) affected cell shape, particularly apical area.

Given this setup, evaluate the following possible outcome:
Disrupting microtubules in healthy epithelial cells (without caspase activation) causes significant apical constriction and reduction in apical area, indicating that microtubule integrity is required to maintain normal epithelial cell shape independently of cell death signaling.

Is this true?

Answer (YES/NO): NO